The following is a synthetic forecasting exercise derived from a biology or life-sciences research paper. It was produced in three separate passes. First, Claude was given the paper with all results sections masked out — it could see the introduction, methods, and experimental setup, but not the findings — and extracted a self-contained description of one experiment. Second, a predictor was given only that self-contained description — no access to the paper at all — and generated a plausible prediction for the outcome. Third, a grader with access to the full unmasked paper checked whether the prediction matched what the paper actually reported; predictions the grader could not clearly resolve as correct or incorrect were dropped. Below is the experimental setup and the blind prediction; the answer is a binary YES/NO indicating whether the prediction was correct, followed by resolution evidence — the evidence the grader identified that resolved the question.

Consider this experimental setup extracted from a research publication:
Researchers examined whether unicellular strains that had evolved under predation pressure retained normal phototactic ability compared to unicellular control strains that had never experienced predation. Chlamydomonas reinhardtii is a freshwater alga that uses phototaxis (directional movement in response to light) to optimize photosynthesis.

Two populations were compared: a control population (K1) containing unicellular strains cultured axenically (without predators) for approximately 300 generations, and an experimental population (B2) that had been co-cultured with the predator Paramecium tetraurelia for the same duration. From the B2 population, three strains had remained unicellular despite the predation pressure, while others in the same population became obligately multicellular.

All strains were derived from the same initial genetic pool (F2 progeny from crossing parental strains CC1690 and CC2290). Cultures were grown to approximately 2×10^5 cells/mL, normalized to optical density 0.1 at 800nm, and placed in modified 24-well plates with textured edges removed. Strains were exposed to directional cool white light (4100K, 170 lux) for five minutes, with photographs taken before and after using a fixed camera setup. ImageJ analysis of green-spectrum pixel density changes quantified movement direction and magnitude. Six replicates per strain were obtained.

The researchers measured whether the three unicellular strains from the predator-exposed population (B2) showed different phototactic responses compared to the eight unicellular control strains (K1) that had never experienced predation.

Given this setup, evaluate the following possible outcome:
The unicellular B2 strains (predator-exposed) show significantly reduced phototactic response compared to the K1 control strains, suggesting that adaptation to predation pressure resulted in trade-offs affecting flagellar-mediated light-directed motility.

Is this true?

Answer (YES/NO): NO